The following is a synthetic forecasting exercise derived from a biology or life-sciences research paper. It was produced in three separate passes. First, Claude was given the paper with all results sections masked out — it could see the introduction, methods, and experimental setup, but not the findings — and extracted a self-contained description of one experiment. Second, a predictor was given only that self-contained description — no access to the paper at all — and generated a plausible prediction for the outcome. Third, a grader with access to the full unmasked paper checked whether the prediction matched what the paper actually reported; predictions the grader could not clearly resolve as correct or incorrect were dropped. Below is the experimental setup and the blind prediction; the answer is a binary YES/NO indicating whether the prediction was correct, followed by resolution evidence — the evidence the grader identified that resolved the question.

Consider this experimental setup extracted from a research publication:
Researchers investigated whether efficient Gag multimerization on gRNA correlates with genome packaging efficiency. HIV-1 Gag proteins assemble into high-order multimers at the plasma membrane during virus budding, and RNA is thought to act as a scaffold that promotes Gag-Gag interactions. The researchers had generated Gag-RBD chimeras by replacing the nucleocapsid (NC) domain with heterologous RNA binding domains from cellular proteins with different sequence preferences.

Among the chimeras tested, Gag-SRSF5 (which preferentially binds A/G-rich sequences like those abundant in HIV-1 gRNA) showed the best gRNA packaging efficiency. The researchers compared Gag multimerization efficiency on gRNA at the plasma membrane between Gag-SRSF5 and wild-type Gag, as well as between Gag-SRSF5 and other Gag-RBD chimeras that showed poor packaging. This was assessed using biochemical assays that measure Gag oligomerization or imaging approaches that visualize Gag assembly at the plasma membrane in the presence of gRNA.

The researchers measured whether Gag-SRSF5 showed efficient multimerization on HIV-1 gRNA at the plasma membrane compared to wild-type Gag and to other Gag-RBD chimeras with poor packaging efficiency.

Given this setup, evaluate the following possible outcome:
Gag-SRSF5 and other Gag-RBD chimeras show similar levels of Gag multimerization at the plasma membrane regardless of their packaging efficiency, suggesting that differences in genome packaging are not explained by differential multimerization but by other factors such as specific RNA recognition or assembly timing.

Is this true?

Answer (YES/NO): NO